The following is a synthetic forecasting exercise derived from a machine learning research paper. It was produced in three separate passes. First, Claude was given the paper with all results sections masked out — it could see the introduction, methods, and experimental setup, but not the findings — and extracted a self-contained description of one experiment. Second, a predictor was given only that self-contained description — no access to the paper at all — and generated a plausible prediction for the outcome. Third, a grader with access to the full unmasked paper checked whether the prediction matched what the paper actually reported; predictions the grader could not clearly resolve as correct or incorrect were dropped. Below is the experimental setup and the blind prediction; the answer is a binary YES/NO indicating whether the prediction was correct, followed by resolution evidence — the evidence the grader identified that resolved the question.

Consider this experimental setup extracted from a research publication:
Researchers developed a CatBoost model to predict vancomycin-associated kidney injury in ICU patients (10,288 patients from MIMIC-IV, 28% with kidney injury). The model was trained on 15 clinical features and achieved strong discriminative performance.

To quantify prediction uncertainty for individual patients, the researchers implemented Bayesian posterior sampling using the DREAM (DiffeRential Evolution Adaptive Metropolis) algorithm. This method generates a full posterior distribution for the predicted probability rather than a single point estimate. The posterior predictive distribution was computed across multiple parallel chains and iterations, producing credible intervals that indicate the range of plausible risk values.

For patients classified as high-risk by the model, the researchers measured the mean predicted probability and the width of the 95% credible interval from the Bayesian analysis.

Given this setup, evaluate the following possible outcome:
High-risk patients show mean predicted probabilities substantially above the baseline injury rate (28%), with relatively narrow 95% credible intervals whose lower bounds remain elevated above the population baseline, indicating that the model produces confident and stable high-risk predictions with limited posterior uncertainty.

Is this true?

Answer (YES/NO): NO